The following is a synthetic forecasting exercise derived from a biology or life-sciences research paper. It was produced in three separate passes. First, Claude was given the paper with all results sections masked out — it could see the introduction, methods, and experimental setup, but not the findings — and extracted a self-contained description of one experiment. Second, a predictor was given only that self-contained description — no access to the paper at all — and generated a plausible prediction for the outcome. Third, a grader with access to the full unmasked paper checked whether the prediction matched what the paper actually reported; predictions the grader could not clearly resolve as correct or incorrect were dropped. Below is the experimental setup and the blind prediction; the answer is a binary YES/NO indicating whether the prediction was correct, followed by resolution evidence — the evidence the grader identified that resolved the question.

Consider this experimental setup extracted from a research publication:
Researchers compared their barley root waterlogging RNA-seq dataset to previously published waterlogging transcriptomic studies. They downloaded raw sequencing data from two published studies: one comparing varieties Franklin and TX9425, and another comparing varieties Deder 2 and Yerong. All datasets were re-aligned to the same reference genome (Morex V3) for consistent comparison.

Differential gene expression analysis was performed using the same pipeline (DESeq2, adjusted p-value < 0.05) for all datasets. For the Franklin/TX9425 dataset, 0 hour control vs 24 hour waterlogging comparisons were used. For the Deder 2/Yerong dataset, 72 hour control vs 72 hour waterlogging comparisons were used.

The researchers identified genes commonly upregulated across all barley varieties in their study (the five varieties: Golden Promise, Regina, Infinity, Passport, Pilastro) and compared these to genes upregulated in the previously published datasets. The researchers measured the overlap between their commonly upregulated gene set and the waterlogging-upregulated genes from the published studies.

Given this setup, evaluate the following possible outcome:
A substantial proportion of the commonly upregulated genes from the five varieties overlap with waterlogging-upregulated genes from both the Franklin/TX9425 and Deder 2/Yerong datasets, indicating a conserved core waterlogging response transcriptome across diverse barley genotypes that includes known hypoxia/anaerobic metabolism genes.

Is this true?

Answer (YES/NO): YES